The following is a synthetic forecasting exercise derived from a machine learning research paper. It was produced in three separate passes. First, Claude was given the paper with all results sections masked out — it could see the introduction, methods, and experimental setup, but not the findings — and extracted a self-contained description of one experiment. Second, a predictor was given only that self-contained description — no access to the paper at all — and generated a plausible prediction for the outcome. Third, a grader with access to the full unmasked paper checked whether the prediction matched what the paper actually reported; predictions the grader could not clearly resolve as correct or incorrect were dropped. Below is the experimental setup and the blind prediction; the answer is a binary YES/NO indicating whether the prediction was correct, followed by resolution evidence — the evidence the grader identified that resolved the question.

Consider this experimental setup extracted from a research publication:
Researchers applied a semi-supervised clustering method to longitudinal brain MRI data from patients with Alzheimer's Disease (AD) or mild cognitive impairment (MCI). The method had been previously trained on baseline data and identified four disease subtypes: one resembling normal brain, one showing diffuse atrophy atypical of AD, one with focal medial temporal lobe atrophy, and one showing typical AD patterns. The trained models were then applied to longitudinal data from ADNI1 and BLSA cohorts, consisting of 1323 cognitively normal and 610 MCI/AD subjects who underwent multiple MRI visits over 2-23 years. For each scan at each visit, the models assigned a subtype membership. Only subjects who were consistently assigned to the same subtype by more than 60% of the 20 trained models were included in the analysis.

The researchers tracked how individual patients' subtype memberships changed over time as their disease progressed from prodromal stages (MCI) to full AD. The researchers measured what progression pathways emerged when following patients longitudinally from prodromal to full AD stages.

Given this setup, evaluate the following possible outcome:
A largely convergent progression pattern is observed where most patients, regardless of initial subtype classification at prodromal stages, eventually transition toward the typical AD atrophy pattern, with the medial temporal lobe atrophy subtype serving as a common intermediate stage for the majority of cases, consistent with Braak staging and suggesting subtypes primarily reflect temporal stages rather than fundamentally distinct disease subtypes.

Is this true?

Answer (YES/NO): NO